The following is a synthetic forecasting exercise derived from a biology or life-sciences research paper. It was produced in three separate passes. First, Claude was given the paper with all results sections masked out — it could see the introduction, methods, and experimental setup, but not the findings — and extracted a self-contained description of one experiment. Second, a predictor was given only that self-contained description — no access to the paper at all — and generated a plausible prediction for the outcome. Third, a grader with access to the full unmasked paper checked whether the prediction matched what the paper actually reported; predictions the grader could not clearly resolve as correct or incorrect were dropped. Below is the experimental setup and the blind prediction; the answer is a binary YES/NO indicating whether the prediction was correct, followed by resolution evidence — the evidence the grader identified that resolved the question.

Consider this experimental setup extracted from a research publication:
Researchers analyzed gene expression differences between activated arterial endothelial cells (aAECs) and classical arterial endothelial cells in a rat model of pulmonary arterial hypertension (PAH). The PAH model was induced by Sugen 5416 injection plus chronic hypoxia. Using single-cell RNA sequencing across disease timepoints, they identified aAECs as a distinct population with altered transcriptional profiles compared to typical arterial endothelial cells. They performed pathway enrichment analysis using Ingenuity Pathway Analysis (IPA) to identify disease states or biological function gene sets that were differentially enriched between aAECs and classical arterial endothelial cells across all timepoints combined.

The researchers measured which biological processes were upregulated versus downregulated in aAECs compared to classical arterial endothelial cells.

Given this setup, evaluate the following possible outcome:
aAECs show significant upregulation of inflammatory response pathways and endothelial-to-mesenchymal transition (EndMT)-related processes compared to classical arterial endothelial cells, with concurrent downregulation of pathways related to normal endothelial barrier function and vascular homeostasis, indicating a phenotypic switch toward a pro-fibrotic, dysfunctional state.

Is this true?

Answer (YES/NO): NO